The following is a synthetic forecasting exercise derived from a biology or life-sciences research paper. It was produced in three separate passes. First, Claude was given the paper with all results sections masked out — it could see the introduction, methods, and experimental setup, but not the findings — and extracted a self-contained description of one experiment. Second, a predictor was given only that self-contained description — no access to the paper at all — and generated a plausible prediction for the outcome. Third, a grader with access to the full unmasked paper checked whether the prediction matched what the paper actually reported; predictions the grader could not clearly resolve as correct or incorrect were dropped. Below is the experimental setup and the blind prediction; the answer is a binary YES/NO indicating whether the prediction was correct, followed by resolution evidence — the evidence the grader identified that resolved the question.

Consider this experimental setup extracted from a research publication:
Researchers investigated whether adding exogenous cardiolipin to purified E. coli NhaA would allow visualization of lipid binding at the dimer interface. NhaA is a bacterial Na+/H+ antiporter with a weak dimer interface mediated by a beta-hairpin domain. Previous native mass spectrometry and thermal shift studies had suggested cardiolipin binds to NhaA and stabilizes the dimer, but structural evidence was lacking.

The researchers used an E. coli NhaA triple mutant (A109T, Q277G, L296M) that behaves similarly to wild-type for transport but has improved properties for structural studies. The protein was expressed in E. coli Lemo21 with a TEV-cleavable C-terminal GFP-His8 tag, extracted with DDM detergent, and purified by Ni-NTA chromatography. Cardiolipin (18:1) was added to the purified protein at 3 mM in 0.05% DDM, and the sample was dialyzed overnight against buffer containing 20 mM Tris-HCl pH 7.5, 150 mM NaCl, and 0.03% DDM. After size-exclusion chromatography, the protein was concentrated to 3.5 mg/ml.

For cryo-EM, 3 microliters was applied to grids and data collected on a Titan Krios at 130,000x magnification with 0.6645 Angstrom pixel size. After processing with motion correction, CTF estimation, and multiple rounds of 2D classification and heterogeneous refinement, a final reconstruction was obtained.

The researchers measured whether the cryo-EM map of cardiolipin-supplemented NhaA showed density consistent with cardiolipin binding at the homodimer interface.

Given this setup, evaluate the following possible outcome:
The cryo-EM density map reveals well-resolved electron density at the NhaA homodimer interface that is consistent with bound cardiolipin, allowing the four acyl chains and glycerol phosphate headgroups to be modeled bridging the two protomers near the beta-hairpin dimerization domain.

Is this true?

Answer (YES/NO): YES